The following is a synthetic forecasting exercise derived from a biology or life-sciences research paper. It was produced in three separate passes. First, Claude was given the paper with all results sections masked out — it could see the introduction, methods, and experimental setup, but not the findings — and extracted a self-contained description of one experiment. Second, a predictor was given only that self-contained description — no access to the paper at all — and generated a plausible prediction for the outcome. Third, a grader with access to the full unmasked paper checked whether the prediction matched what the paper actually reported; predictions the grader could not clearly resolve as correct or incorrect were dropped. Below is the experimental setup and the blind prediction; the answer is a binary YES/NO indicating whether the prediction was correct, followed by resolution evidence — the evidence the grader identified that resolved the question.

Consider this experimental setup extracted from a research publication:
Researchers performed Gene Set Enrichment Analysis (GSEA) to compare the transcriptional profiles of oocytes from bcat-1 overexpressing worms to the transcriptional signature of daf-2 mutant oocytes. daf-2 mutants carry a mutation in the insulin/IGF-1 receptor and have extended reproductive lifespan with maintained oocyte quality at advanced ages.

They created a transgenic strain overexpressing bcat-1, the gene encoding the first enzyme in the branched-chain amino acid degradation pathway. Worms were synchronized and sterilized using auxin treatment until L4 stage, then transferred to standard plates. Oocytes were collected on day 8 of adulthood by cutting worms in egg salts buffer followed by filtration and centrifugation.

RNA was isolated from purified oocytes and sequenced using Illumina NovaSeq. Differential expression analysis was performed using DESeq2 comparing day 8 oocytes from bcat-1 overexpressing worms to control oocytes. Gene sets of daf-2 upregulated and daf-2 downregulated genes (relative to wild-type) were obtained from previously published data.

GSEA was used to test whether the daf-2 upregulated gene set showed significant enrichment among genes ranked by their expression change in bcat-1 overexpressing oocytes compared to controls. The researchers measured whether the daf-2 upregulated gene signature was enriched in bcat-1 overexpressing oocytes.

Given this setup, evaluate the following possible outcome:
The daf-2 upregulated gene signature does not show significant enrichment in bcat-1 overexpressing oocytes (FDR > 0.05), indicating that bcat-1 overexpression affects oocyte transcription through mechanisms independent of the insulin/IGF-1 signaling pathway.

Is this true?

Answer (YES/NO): NO